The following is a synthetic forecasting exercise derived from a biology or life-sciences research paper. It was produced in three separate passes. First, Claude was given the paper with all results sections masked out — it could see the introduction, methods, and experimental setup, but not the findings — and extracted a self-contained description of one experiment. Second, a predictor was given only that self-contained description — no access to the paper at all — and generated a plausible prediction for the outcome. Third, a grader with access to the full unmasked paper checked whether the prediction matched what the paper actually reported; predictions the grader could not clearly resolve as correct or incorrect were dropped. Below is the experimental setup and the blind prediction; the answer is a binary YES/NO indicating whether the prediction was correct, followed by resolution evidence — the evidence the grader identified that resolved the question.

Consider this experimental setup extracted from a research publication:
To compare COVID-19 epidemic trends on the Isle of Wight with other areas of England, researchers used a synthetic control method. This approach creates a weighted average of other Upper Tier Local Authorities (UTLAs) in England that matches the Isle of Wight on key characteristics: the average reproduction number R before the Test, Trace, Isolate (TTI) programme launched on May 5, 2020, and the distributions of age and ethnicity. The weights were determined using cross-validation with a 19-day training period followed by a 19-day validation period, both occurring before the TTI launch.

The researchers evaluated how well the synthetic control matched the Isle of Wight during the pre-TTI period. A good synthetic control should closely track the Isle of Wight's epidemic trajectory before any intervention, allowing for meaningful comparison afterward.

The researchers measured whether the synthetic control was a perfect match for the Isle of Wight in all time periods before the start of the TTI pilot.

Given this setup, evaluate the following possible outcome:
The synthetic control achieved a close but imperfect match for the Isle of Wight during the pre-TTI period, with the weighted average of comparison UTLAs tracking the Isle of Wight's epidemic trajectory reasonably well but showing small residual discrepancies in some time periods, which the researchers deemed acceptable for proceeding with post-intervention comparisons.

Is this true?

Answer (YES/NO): NO